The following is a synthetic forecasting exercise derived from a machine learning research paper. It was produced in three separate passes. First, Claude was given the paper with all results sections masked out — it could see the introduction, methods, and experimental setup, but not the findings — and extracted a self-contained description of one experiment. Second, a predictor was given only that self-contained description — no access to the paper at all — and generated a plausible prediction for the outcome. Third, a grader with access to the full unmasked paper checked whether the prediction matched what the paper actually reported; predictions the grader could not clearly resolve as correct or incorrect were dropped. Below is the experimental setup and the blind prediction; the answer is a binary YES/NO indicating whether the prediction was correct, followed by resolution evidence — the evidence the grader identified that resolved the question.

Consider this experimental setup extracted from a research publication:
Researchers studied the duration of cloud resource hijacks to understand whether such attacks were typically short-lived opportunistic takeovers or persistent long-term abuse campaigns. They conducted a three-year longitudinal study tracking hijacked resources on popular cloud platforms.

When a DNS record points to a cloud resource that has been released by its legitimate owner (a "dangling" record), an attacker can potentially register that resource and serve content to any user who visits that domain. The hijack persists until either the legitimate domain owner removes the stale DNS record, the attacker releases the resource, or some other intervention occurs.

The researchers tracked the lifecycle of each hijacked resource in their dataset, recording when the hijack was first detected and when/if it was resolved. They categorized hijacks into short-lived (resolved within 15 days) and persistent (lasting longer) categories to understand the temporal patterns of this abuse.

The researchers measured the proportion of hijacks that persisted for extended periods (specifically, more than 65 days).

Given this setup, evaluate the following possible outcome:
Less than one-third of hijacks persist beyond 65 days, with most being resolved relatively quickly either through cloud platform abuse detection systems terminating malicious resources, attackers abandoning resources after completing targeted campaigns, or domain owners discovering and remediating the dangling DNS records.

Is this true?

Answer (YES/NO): NO